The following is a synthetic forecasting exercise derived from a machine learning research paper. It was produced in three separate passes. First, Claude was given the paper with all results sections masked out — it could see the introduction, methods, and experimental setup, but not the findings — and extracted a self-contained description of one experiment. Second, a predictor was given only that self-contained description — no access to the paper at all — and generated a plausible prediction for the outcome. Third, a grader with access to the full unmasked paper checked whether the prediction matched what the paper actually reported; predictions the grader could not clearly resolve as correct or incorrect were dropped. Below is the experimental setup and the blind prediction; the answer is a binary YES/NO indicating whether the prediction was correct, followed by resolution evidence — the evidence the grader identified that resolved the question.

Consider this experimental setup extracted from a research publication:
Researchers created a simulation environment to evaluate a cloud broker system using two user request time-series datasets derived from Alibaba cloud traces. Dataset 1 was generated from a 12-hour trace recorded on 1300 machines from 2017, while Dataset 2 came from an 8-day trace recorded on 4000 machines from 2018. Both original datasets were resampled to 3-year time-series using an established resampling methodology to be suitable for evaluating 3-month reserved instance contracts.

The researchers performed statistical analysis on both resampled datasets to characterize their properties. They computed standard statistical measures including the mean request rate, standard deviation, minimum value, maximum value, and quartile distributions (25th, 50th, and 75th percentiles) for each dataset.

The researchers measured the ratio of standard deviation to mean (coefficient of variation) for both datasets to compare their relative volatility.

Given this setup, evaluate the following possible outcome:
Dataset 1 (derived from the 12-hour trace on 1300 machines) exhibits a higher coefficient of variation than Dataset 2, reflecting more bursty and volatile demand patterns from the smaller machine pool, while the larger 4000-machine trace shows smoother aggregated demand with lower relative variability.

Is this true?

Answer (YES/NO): NO